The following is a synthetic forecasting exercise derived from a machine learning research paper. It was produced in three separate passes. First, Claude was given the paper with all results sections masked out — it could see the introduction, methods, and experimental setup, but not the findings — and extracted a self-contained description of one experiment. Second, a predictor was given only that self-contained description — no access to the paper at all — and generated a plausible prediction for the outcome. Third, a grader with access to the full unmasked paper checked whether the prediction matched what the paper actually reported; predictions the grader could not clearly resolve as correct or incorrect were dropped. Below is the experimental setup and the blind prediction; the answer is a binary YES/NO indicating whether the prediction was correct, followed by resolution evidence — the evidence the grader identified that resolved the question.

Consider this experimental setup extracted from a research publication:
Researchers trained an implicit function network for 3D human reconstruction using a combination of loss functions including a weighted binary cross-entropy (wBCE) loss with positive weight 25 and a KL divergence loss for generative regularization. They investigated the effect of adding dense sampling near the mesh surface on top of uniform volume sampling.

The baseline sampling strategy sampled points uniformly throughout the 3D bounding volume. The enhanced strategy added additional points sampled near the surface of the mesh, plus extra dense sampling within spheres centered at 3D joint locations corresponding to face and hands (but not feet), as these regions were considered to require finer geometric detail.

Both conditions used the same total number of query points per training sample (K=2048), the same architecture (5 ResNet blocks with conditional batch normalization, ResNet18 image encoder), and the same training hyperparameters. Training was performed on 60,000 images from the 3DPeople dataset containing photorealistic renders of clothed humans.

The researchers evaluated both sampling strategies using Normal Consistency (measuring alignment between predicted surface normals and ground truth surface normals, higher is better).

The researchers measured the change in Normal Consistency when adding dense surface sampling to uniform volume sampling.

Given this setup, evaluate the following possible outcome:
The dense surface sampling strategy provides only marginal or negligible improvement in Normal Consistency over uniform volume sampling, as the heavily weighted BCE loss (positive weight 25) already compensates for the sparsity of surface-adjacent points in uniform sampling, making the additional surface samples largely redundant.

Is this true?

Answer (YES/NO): NO